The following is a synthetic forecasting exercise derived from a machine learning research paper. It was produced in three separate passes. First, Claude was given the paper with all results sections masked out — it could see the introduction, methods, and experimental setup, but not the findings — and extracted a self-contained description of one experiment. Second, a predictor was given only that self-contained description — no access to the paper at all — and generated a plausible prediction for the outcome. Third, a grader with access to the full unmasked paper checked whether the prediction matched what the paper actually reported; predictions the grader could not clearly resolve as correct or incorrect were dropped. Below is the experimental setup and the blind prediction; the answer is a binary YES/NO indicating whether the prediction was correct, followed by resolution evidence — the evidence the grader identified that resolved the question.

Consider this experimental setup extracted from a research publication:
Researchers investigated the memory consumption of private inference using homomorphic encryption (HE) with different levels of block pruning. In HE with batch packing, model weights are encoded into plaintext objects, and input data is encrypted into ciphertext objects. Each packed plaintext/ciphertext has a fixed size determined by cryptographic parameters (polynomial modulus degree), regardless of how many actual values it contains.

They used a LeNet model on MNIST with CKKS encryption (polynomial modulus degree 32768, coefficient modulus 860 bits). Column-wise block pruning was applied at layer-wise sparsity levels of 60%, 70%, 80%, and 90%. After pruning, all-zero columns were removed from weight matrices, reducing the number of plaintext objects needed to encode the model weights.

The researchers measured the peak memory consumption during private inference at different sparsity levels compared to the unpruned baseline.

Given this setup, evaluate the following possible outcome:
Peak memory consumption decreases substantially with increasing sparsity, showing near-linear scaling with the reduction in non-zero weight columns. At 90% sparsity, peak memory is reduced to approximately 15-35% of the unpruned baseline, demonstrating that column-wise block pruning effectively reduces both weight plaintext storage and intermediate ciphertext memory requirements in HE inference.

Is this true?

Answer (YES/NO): NO